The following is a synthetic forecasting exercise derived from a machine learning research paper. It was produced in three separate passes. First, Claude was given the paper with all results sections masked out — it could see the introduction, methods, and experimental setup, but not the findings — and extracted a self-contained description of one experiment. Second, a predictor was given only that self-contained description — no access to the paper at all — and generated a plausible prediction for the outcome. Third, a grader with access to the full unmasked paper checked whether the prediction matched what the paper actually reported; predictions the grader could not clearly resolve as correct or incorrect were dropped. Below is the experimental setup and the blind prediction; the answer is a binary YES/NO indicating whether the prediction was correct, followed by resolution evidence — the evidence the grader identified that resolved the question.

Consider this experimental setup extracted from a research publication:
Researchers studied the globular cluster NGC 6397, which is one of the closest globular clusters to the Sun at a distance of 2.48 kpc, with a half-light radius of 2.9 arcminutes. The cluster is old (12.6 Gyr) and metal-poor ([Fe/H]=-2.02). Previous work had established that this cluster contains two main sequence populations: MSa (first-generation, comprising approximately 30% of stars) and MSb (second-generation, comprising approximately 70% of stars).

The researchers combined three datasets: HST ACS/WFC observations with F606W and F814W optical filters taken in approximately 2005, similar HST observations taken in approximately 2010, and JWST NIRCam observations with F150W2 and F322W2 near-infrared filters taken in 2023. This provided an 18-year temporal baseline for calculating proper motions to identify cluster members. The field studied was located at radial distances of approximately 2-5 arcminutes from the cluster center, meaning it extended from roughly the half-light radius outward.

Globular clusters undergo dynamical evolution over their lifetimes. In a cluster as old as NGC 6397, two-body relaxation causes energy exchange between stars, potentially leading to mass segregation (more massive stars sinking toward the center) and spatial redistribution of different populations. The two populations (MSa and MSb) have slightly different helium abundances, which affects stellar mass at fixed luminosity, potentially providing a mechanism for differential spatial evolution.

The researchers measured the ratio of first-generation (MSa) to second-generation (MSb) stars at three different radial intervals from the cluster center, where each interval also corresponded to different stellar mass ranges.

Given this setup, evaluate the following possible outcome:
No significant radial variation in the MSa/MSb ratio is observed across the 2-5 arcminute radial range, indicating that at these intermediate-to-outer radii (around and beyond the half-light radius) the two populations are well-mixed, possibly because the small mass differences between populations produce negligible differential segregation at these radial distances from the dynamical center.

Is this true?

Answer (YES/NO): YES